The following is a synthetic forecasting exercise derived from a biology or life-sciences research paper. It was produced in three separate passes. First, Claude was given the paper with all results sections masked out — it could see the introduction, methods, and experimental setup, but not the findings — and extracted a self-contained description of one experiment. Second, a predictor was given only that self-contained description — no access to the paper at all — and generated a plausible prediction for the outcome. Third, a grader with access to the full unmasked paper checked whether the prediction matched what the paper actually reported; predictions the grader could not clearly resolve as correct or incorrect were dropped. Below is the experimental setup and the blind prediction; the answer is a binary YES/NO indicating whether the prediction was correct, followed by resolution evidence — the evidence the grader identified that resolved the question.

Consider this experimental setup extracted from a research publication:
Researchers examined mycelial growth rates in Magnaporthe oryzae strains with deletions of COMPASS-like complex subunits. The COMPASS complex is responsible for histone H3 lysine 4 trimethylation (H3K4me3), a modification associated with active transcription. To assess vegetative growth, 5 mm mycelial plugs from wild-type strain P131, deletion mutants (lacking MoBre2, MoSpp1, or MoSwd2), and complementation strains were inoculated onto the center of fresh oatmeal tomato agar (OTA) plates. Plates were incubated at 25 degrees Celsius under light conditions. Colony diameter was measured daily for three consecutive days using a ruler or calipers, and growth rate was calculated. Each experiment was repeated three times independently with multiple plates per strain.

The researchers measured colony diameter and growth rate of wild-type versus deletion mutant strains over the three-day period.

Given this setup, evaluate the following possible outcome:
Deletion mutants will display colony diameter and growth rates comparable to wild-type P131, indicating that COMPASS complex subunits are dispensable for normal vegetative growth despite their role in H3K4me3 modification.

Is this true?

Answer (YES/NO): NO